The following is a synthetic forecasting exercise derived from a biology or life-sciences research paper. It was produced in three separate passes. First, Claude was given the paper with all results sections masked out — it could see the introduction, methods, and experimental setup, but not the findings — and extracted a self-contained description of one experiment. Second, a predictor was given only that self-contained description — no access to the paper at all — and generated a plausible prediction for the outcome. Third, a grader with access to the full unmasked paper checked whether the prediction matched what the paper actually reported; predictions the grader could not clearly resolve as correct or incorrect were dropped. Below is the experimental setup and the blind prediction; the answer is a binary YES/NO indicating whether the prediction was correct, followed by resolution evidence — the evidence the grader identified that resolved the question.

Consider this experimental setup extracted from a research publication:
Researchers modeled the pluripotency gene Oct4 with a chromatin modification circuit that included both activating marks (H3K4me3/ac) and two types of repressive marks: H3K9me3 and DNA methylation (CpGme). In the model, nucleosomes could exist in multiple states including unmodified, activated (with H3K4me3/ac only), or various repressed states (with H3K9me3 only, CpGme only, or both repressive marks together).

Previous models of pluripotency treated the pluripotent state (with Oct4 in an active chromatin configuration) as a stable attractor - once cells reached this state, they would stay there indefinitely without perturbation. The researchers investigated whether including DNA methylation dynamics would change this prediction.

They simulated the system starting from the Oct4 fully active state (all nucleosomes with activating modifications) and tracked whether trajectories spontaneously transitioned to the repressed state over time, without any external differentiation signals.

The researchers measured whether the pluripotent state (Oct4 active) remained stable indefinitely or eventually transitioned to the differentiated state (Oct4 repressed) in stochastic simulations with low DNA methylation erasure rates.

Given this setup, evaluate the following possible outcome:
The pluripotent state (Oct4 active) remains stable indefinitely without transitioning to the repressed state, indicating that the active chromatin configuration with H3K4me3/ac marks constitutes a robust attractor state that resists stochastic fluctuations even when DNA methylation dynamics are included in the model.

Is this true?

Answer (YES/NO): NO